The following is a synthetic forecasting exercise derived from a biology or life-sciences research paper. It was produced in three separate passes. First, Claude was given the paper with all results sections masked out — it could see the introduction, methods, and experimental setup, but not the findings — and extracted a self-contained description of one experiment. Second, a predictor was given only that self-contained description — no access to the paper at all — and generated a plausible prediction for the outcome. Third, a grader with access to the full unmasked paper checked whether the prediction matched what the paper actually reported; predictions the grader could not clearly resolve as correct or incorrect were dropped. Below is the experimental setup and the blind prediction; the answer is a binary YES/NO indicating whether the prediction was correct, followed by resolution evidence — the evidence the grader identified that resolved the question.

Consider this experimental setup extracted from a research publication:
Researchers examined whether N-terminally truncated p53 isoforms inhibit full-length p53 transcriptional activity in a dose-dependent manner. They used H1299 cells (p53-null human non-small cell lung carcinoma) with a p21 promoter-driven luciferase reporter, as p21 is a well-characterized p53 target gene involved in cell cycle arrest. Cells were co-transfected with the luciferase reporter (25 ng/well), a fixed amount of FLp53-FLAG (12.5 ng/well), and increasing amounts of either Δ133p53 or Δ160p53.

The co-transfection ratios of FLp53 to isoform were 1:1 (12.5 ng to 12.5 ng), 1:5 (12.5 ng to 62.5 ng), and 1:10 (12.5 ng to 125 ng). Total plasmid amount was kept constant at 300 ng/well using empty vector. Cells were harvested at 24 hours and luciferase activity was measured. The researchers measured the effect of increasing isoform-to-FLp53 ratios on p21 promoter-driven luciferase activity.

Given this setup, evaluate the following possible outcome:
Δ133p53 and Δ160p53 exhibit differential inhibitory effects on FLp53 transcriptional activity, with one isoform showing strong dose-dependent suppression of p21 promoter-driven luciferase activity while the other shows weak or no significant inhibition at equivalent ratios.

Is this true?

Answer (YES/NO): NO